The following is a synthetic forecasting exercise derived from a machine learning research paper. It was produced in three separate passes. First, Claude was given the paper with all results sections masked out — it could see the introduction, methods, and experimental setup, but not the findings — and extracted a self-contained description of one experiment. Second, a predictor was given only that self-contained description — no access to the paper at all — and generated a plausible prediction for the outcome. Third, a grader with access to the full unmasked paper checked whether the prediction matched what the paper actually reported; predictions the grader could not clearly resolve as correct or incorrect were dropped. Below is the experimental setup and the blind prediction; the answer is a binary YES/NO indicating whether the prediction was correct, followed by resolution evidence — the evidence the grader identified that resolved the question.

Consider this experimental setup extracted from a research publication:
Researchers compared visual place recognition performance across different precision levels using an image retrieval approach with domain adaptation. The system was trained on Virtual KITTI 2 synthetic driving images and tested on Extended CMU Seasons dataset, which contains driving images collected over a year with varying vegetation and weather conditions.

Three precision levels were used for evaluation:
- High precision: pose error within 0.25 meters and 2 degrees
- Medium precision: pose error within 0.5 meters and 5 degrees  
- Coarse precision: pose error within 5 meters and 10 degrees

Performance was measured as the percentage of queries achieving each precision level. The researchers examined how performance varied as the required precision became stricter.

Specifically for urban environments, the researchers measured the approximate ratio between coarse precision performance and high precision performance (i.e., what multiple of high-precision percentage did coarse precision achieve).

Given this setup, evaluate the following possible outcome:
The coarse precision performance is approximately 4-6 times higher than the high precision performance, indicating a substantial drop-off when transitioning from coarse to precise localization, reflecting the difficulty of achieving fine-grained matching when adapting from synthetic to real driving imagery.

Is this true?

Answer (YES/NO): YES